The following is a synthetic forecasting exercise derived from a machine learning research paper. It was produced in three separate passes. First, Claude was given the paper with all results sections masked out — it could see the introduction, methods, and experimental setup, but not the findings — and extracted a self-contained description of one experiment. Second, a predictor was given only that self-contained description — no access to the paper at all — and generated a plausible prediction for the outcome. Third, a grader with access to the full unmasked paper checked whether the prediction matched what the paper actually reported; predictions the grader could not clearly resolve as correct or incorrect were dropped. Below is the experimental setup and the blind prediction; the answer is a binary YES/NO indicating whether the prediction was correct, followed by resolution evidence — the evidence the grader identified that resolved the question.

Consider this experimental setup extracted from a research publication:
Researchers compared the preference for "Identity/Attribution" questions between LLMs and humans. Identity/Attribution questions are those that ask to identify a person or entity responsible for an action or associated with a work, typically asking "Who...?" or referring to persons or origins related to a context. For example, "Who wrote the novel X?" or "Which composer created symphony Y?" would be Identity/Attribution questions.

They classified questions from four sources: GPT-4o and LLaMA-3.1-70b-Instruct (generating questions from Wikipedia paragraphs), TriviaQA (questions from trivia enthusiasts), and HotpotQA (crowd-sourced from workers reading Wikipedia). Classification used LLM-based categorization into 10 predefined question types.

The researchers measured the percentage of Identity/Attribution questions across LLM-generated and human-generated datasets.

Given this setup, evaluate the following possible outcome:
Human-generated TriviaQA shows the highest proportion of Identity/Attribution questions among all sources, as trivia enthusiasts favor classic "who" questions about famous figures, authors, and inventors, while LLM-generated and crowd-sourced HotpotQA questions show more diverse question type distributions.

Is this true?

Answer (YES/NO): NO